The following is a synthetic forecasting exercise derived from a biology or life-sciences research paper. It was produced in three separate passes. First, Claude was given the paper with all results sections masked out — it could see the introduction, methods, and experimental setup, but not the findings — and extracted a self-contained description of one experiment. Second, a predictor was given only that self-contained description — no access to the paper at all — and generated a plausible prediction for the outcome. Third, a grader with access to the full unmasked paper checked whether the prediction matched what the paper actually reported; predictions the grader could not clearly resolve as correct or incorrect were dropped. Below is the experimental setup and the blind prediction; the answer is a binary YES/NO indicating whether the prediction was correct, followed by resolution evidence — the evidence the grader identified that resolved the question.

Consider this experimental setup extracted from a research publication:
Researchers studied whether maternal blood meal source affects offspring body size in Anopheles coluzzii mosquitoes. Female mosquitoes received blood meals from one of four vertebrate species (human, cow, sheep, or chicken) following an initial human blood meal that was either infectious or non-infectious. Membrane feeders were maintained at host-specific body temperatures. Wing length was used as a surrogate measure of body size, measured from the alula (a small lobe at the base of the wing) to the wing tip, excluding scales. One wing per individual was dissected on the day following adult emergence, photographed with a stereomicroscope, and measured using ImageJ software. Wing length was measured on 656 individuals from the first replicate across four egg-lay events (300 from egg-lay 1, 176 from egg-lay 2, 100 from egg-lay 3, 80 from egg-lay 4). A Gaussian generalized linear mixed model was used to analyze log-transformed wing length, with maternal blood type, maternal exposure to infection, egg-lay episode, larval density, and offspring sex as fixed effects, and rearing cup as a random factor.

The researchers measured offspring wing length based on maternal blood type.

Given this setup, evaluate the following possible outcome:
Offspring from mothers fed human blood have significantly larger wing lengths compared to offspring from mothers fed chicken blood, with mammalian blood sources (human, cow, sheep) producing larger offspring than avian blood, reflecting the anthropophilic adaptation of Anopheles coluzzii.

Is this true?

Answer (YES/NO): YES